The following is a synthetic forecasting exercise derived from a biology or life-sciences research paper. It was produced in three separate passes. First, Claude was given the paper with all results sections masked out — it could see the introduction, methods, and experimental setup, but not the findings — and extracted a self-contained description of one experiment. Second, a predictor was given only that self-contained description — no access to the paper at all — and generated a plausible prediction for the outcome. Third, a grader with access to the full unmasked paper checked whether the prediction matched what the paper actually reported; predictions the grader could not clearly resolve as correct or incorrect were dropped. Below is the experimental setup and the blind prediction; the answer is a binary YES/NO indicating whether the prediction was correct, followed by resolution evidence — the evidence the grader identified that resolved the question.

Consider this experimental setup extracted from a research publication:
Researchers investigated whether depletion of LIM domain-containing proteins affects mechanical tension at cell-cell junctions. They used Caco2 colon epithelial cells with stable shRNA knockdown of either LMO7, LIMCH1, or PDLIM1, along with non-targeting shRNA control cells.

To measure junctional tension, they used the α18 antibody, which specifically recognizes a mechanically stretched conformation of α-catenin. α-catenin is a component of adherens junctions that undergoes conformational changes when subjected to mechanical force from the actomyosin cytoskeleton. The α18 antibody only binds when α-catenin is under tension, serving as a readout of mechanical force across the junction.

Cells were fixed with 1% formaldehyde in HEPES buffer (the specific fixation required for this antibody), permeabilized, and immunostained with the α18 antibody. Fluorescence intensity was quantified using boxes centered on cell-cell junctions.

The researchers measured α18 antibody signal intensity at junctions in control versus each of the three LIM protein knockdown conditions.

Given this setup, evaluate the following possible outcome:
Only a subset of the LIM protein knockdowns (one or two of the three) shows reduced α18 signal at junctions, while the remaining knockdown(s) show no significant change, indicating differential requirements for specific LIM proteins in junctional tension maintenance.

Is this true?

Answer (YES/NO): NO